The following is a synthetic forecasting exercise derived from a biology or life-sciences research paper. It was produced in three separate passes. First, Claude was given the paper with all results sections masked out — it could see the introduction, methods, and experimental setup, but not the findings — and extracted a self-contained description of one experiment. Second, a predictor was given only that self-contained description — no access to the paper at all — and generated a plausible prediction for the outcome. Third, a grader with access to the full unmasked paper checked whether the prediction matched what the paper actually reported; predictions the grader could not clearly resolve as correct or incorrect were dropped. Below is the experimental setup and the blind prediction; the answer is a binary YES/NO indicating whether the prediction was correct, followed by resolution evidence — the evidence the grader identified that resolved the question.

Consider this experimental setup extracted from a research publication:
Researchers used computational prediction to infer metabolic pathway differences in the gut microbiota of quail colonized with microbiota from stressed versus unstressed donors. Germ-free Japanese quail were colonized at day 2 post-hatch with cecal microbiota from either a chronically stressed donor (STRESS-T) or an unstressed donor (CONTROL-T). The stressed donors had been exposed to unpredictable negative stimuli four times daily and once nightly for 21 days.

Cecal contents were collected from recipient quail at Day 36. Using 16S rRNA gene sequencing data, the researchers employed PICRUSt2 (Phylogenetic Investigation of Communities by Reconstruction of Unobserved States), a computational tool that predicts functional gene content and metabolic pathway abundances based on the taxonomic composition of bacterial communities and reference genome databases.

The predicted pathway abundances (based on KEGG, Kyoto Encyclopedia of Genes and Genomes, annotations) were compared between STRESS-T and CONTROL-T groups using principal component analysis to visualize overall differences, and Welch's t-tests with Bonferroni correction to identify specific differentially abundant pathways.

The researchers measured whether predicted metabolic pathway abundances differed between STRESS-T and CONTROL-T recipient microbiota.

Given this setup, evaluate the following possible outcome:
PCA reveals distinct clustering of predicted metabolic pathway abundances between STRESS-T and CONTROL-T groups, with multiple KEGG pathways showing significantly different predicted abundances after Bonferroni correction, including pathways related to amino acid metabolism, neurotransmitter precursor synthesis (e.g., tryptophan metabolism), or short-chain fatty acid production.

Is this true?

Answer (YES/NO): NO